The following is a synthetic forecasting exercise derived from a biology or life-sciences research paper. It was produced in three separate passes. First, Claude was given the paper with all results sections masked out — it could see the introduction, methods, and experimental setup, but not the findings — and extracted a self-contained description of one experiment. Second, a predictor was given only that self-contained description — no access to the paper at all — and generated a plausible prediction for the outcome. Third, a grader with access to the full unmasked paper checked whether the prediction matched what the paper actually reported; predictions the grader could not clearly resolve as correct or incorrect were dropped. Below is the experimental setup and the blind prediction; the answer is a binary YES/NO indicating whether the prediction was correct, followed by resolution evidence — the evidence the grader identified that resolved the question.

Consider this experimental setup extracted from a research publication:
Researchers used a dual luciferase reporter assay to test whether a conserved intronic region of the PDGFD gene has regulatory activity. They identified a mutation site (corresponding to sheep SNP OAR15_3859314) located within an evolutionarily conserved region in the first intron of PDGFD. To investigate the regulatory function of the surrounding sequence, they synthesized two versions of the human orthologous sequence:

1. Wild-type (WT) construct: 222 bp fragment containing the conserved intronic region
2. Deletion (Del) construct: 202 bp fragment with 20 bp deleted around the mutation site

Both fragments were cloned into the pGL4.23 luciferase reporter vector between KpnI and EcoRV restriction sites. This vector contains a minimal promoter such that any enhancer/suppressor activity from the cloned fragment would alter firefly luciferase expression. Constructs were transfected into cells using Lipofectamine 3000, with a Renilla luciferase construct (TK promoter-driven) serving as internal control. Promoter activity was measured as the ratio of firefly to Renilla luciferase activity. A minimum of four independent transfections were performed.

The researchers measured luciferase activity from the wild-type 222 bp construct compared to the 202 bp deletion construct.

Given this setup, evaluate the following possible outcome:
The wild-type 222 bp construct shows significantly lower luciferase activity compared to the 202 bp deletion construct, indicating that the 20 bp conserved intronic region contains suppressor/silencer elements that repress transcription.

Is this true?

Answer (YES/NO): YES